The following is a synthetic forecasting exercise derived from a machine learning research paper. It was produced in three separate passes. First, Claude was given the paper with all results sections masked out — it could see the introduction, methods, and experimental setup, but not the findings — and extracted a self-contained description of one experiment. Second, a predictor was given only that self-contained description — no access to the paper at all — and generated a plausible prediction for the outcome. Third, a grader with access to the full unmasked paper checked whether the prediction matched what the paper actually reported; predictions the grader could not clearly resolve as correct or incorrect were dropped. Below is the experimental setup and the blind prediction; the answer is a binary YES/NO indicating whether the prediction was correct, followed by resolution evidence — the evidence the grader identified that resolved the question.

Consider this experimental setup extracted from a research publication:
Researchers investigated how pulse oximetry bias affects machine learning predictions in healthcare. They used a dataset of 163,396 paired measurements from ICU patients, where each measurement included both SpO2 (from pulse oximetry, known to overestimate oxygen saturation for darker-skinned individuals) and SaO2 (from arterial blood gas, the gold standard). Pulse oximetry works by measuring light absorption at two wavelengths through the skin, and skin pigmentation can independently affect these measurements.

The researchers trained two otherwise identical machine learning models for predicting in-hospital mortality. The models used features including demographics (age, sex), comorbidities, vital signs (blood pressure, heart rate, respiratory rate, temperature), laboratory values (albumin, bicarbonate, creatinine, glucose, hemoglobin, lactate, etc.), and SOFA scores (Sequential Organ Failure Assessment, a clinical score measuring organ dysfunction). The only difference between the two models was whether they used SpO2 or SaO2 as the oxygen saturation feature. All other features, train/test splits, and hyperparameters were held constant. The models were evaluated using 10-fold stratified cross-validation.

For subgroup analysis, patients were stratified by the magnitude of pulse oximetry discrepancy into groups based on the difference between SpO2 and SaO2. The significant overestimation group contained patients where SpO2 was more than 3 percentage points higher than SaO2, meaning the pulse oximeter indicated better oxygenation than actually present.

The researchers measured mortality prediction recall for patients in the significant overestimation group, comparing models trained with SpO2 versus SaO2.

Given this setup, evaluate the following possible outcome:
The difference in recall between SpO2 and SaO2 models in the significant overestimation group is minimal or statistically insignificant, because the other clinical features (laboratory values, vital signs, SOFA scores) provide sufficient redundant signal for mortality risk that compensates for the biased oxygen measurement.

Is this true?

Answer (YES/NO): NO